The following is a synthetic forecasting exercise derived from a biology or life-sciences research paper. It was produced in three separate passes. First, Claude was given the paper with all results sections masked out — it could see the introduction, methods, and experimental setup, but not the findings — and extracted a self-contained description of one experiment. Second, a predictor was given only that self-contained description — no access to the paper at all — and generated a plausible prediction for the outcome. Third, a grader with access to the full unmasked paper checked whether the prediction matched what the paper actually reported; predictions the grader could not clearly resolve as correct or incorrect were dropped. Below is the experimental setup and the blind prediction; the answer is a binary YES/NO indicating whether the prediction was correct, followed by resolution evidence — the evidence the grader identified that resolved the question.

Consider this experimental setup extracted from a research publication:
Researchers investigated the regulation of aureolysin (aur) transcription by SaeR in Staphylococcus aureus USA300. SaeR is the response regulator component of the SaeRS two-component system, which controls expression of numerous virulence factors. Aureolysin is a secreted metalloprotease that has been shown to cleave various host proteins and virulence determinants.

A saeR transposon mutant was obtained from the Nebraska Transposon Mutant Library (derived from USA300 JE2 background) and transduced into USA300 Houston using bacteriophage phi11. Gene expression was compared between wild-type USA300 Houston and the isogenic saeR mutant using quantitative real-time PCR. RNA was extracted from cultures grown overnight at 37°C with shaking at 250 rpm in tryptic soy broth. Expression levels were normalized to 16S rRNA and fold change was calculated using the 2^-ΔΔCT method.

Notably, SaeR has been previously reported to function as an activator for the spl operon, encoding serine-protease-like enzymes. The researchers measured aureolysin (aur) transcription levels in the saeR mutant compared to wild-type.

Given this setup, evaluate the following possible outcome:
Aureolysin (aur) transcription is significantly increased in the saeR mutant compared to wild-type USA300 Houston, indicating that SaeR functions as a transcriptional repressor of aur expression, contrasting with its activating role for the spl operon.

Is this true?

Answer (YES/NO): NO